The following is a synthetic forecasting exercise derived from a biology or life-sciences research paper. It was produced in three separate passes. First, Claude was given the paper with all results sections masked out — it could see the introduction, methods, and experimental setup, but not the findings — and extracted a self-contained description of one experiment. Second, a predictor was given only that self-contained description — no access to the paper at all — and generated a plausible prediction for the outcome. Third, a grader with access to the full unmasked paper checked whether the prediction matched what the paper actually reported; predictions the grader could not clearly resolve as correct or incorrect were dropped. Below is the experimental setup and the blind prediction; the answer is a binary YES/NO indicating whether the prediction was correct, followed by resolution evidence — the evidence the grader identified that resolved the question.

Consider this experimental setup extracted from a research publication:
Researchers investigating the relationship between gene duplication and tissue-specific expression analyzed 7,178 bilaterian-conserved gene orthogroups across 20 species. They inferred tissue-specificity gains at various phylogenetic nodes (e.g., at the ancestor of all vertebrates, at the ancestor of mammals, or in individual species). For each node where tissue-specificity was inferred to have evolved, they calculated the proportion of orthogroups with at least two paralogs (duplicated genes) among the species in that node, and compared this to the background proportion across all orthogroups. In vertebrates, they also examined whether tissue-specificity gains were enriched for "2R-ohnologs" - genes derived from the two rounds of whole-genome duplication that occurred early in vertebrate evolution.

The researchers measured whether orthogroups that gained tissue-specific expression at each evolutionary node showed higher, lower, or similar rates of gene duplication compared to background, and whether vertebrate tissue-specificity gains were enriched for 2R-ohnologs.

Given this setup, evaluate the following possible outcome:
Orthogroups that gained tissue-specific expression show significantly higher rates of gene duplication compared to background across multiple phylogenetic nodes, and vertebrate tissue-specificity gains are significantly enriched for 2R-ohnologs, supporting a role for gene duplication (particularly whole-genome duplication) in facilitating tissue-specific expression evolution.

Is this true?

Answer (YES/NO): YES